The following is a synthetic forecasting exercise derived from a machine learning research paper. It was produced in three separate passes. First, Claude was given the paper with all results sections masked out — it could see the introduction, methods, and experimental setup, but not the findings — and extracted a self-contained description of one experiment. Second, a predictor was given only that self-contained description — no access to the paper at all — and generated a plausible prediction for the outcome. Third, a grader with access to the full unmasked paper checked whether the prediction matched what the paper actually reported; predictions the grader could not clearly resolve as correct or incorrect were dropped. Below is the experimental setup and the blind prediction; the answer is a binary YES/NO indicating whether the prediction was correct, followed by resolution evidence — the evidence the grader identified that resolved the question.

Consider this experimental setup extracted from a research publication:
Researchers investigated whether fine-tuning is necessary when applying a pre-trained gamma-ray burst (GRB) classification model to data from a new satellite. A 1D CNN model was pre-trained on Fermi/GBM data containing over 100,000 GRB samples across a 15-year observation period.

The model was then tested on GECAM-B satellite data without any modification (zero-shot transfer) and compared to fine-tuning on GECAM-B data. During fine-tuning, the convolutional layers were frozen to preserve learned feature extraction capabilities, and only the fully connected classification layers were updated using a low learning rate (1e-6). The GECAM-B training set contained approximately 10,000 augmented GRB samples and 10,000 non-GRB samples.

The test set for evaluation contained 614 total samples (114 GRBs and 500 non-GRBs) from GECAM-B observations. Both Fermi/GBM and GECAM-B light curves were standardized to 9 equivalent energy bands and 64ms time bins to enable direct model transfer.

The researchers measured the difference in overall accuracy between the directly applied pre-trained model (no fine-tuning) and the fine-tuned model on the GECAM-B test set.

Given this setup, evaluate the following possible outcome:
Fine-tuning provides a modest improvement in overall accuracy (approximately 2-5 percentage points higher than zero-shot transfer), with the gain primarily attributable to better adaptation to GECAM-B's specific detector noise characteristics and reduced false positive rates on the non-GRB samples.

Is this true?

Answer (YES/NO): NO